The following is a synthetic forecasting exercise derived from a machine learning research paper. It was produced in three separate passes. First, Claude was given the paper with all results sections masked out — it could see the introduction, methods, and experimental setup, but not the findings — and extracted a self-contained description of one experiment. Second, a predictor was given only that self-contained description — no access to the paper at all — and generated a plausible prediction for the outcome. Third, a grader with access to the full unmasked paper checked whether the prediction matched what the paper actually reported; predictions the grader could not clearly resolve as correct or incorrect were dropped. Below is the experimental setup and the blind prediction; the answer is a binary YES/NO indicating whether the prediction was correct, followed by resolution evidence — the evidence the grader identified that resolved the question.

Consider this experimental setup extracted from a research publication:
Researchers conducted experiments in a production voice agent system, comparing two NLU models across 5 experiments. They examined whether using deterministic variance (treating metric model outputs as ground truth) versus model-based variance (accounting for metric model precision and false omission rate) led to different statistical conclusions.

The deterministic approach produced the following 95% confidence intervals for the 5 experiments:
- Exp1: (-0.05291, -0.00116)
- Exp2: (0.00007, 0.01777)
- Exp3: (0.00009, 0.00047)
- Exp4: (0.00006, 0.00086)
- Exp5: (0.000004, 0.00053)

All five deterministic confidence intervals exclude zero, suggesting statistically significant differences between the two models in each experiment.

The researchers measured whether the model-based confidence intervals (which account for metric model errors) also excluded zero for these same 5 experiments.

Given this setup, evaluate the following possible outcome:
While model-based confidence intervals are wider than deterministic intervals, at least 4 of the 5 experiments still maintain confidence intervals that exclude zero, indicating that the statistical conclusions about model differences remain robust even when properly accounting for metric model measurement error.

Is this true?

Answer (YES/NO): NO